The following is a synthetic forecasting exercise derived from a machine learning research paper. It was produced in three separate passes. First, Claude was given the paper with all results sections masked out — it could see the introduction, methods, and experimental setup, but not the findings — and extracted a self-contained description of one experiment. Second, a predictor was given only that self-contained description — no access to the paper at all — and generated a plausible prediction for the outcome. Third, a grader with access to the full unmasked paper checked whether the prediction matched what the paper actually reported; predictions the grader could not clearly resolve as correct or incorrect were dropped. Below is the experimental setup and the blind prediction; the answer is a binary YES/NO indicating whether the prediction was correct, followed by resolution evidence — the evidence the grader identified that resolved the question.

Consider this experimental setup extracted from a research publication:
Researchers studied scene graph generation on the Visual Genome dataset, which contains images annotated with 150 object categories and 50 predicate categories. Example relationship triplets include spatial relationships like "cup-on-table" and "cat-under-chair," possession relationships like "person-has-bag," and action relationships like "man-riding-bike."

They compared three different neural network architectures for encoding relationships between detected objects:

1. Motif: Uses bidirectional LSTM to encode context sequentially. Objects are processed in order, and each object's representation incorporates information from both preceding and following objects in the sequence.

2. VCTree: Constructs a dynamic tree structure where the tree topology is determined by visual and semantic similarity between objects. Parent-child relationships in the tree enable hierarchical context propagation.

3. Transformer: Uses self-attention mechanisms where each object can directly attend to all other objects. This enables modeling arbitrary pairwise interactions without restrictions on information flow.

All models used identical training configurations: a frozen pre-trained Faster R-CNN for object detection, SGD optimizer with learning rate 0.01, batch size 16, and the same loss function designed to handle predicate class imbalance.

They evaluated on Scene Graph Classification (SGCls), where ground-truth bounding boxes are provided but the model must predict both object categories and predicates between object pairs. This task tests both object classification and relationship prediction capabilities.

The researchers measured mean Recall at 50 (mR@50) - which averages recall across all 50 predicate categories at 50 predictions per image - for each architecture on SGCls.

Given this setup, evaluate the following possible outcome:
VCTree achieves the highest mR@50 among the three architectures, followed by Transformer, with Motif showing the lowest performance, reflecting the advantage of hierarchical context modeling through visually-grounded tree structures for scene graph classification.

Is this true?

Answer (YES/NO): NO